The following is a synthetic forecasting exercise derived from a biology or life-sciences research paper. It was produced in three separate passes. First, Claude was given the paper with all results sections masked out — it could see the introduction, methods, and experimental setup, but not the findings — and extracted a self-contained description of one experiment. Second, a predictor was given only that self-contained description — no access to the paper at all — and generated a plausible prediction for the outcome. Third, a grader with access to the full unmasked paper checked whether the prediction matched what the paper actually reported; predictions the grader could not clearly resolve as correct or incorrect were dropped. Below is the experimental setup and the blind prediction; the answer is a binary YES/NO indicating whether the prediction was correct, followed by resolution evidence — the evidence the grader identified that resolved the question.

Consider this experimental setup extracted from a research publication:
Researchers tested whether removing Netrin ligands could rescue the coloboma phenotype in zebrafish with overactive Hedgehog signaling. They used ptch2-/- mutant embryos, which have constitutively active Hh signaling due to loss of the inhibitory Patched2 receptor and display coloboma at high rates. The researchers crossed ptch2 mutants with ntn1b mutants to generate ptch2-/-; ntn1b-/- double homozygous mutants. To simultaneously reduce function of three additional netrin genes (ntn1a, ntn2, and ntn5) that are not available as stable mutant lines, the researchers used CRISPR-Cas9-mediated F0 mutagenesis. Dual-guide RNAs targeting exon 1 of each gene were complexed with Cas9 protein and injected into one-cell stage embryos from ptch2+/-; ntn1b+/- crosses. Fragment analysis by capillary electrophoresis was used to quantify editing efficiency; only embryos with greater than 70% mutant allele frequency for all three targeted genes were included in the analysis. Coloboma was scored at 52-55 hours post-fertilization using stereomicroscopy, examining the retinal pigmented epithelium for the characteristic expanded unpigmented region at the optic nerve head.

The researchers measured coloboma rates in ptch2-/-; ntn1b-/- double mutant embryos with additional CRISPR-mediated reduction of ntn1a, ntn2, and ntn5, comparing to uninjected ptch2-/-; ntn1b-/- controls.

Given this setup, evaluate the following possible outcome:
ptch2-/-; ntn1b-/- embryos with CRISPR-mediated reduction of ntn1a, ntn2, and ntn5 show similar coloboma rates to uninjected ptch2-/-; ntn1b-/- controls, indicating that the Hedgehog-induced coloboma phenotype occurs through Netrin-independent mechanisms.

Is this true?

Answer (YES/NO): YES